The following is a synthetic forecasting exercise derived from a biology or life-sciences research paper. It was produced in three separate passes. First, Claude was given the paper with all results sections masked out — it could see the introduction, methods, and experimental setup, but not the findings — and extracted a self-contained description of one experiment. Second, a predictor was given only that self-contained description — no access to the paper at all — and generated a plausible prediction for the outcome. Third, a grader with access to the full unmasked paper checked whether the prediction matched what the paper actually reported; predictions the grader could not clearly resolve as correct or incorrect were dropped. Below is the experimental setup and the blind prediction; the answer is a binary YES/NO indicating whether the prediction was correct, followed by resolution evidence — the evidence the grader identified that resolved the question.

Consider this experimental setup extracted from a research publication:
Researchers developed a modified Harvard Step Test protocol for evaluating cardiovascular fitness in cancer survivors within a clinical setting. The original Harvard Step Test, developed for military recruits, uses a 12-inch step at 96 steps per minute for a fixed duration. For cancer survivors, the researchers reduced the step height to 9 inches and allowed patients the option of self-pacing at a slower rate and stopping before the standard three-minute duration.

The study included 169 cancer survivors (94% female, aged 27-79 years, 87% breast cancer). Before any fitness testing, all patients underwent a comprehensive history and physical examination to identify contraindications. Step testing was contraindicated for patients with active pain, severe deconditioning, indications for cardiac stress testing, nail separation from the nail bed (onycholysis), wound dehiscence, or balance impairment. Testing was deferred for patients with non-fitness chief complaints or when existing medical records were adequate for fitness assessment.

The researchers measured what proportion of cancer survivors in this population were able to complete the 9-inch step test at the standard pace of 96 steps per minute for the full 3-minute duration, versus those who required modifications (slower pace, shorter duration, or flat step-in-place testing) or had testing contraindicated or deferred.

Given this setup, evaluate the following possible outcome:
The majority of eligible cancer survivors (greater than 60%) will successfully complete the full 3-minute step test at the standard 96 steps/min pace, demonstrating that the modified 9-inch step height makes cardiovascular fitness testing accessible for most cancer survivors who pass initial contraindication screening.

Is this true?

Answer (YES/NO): NO